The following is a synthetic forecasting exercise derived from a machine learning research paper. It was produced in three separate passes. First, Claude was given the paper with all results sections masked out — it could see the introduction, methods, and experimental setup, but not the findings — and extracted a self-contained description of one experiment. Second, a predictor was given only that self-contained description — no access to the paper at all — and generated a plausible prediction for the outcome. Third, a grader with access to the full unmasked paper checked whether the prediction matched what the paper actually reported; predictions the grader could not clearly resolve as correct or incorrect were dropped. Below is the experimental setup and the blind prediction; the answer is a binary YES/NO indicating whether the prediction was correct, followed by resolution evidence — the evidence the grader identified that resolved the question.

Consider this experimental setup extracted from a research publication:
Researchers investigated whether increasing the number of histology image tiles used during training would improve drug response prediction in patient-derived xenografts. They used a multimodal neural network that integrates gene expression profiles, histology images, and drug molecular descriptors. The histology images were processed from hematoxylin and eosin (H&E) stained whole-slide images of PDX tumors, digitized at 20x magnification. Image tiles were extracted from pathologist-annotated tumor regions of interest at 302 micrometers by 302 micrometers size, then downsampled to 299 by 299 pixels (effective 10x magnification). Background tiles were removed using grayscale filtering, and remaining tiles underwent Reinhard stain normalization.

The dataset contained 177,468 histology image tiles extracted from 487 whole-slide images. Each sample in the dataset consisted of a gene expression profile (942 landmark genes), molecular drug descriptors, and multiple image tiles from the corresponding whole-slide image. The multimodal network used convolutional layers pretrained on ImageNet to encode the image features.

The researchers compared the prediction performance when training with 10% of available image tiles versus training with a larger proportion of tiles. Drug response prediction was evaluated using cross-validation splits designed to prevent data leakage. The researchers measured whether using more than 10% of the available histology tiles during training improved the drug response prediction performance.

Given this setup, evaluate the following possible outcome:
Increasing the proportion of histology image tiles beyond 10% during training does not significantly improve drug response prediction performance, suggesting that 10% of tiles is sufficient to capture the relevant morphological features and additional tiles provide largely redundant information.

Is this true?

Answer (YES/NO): YES